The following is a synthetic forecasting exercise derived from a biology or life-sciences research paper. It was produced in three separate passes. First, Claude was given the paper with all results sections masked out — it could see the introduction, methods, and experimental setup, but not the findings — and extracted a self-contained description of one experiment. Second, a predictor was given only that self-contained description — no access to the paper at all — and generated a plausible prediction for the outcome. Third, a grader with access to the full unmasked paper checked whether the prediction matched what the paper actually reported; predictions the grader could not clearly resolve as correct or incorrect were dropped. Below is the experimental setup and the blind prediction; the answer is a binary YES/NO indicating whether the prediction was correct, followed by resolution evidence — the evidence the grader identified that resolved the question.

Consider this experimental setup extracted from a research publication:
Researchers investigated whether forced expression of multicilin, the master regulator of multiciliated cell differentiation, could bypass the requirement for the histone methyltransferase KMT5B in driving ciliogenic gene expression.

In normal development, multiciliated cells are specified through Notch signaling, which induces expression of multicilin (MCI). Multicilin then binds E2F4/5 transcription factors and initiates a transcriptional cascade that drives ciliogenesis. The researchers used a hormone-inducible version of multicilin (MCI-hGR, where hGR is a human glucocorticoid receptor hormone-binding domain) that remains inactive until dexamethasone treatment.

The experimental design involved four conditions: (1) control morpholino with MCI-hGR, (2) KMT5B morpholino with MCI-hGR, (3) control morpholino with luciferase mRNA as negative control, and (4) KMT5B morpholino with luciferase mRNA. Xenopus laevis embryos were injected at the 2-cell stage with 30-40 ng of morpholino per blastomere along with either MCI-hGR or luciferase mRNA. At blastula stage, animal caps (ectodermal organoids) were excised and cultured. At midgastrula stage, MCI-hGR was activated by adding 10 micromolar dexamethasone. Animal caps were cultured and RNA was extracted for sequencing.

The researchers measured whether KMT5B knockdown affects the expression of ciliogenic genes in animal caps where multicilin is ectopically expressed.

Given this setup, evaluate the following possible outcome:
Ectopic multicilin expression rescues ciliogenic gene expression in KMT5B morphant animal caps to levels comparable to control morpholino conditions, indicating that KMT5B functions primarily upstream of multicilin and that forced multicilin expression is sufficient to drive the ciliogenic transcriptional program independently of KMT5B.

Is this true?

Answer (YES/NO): NO